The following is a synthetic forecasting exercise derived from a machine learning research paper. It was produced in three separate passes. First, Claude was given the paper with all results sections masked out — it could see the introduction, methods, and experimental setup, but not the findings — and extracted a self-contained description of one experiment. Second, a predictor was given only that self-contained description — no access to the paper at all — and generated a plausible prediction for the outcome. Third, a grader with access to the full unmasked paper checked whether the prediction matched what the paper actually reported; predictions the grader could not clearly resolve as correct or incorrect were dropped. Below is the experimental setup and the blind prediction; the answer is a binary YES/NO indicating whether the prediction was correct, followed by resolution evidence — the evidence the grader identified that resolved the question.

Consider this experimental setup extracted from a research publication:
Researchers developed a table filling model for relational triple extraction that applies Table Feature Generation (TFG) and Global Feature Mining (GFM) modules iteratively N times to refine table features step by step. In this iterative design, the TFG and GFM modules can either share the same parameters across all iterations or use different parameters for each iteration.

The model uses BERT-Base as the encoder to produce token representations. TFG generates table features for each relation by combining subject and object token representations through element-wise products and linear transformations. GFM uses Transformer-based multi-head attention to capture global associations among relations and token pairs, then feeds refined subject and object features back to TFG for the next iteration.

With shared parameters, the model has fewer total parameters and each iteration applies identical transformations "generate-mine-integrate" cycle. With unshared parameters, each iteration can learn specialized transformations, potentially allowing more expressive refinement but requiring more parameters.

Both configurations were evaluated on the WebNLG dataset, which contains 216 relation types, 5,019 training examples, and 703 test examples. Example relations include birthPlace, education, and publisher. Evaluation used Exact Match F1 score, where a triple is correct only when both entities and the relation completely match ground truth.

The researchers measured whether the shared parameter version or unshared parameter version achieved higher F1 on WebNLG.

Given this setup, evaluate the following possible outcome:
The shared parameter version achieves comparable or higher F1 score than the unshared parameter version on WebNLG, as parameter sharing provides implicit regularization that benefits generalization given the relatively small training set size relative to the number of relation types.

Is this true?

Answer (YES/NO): YES